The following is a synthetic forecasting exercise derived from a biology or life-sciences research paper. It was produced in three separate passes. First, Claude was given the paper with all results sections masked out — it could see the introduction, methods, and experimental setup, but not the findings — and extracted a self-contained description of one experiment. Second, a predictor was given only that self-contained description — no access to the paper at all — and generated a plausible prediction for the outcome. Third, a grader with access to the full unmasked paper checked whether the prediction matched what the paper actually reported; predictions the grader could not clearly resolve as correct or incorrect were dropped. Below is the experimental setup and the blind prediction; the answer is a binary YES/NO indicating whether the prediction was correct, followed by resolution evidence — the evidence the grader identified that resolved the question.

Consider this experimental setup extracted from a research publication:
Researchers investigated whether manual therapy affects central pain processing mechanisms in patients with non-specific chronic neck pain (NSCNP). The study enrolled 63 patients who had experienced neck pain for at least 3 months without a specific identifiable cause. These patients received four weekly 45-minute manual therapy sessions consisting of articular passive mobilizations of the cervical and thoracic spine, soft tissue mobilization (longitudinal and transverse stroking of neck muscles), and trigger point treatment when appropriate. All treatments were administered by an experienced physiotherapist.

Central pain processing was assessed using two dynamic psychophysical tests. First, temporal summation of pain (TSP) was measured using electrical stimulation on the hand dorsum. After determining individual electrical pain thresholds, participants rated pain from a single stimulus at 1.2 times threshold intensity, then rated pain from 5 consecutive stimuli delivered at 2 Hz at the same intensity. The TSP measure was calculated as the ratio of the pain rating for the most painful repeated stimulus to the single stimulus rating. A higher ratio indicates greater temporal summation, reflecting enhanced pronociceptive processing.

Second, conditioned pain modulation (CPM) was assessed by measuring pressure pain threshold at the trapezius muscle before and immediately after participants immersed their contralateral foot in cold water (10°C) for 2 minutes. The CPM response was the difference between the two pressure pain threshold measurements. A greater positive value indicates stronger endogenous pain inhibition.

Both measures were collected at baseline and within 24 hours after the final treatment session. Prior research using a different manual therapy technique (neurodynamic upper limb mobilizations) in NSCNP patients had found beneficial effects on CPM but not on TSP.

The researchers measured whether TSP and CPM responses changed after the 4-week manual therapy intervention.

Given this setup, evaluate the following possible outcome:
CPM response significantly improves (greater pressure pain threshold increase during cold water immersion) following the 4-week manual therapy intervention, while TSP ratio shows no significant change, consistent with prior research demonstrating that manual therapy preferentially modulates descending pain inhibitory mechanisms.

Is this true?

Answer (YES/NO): NO